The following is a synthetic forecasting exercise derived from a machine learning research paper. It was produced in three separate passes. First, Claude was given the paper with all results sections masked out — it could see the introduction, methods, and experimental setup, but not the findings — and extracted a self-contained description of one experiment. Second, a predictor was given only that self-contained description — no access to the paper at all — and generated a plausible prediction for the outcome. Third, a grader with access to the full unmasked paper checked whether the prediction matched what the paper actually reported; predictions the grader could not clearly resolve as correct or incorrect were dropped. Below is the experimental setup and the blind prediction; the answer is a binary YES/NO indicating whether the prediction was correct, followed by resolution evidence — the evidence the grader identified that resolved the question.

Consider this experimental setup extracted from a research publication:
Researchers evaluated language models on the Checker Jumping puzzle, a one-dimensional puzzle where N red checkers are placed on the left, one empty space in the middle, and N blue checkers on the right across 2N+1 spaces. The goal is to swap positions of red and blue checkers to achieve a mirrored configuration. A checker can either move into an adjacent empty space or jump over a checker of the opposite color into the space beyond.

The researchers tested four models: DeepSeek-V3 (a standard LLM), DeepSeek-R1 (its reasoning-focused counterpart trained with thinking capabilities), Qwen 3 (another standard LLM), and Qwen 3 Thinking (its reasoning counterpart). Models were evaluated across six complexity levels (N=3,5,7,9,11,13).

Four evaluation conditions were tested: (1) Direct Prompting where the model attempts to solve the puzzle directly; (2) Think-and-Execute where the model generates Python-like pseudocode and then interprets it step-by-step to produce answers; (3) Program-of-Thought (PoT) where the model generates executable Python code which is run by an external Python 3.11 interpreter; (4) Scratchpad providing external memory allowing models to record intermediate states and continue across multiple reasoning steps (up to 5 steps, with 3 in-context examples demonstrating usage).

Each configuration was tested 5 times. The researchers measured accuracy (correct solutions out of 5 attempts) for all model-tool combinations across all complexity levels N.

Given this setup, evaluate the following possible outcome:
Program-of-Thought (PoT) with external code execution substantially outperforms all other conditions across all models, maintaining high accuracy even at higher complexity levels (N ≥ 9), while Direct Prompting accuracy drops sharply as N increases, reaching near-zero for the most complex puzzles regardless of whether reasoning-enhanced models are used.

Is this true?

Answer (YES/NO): NO